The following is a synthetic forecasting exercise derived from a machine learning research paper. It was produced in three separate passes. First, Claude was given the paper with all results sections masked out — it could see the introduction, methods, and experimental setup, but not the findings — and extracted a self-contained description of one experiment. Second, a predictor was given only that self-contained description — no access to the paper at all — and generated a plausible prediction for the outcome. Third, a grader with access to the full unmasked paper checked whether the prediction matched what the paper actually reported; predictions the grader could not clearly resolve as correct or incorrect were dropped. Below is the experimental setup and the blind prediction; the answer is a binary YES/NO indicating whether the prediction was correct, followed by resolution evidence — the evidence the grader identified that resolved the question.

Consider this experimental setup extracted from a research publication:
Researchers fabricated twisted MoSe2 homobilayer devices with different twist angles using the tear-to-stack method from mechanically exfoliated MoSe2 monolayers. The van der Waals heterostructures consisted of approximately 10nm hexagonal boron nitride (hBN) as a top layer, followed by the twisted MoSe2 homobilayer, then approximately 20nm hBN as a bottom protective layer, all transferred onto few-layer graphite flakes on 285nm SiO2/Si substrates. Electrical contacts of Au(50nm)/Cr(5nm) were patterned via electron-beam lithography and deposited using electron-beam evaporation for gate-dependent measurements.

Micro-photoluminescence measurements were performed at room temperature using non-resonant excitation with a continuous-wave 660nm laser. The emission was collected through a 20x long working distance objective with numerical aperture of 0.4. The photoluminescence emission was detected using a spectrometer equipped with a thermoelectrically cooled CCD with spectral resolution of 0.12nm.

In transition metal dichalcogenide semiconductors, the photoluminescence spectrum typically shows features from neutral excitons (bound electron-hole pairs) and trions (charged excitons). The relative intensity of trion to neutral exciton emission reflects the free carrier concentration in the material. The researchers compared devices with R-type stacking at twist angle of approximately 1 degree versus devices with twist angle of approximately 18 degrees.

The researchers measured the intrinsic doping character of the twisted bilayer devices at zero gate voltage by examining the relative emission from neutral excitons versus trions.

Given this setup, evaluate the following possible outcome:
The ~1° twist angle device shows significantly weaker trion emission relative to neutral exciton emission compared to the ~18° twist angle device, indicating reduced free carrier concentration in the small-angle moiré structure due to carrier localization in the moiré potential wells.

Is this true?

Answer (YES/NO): NO